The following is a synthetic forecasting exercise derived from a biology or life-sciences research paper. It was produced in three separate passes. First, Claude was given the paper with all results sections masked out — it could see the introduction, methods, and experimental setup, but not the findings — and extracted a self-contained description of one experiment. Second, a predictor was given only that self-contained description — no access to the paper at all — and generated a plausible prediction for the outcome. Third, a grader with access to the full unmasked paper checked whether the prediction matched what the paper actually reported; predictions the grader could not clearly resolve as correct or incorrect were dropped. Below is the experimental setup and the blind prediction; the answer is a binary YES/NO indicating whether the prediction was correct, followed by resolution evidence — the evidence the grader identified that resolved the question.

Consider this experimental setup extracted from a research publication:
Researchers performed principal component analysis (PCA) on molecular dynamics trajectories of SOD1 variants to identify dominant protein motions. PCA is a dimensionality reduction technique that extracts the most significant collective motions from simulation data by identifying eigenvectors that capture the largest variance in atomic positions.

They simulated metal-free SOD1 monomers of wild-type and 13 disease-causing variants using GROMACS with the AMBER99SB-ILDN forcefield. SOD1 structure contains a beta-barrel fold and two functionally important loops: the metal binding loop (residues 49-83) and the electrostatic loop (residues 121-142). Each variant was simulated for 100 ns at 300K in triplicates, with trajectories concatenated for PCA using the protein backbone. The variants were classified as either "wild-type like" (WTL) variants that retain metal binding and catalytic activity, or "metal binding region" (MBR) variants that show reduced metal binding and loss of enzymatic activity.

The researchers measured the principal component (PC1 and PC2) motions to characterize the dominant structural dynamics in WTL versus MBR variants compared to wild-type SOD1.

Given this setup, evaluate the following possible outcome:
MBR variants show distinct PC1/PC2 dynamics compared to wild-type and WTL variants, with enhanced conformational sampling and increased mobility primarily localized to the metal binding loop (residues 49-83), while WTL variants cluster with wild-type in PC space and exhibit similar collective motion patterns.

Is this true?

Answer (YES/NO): NO